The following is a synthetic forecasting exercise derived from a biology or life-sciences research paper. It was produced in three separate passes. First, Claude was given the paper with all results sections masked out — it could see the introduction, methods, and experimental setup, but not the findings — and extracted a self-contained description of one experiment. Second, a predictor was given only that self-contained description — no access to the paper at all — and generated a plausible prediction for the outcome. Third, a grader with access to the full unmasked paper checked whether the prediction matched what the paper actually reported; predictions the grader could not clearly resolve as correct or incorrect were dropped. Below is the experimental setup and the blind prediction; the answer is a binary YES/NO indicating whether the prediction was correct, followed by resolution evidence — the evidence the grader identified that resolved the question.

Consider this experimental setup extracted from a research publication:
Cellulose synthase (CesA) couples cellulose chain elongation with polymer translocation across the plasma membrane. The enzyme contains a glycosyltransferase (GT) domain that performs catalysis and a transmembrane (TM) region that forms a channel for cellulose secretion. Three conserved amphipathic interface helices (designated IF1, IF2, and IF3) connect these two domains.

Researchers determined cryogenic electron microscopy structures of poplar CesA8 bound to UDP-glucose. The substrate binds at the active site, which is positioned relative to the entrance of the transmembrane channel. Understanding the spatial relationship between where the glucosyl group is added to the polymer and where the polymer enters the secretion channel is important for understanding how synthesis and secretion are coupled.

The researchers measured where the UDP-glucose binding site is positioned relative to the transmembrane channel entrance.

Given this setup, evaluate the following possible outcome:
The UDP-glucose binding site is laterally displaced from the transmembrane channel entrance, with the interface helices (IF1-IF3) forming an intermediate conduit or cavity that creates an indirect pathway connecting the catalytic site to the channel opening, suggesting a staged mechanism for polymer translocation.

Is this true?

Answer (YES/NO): NO